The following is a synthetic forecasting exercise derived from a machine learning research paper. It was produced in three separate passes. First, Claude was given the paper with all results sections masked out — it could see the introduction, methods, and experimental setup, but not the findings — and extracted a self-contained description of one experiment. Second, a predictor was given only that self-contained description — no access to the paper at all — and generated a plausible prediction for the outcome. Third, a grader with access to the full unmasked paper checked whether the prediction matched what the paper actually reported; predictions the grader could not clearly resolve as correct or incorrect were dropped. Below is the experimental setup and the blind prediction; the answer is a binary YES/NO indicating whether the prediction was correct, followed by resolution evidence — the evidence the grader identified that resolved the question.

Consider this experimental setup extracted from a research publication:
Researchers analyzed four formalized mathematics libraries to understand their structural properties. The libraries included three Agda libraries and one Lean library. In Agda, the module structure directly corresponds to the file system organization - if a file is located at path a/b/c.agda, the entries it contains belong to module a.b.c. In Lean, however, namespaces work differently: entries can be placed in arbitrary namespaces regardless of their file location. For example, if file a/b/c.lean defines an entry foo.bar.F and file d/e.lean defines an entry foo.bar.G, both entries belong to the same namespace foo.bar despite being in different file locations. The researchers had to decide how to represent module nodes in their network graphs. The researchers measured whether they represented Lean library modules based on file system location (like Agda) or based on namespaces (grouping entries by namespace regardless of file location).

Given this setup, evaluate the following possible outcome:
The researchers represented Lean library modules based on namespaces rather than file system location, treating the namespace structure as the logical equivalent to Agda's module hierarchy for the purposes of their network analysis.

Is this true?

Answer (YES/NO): YES